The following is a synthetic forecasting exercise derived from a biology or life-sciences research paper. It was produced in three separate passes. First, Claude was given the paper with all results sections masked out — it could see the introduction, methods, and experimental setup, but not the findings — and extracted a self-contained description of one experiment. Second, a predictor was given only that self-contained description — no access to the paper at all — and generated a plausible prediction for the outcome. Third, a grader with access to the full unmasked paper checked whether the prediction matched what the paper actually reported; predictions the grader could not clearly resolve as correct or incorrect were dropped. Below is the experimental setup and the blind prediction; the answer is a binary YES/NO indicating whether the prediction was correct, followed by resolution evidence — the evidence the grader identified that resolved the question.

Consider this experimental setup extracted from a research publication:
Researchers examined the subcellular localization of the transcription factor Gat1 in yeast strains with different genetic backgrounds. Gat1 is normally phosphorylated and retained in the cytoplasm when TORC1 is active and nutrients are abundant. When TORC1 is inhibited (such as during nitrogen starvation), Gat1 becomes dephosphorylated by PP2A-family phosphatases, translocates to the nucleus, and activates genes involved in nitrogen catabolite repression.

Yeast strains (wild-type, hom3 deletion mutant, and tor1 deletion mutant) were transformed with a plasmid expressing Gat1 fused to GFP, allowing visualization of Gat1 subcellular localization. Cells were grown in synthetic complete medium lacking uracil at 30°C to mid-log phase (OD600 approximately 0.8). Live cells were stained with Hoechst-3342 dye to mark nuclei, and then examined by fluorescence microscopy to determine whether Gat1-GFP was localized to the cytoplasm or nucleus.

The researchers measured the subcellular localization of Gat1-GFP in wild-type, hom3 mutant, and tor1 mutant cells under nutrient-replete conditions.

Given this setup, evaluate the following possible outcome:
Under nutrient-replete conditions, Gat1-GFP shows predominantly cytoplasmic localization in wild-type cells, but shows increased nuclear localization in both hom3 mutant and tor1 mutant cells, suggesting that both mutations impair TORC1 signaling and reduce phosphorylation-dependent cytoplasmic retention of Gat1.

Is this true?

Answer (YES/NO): YES